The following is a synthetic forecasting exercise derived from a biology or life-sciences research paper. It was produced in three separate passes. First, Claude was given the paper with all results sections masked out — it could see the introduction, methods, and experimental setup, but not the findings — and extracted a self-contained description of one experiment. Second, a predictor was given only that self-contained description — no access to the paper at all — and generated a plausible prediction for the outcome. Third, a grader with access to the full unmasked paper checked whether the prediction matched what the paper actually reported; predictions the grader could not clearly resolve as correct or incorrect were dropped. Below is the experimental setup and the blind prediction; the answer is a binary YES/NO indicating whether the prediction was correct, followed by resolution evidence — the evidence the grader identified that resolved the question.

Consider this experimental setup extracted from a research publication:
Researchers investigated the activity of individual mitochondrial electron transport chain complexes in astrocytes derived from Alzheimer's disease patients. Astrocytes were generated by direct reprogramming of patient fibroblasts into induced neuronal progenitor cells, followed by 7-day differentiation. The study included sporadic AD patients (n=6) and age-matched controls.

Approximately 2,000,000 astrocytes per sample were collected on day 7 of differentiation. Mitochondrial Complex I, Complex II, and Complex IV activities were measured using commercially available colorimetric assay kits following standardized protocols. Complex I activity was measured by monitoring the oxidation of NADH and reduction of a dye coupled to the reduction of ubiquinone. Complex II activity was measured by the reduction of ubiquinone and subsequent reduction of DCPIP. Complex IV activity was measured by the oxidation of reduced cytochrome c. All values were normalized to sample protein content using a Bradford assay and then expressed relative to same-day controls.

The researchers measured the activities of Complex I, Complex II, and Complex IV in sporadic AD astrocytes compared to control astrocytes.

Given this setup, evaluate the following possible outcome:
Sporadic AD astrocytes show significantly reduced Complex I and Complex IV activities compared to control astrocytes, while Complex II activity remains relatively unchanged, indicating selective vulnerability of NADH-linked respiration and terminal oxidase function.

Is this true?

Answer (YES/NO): NO